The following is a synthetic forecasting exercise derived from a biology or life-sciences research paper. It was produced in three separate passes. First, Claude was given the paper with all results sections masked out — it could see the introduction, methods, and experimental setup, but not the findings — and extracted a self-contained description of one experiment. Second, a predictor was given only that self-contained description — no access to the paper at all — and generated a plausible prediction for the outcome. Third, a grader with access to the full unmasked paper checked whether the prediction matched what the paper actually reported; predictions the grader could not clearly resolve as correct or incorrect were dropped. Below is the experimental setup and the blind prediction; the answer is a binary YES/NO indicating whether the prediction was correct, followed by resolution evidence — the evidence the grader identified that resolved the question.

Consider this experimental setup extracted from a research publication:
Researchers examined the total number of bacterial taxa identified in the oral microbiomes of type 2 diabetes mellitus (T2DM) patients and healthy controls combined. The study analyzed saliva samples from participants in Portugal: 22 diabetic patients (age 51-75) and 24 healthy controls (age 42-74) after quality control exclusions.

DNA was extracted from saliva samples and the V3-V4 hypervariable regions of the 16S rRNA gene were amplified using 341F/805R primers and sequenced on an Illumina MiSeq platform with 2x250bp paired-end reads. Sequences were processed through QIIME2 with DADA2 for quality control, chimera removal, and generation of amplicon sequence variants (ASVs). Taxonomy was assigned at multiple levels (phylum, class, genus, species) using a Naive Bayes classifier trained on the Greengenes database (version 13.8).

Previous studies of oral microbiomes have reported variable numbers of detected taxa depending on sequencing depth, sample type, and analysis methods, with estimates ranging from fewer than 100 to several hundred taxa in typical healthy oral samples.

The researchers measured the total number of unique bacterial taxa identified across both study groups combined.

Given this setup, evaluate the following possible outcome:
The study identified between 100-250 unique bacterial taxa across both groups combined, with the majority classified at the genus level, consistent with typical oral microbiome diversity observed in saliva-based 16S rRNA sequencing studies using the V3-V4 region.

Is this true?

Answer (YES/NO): YES